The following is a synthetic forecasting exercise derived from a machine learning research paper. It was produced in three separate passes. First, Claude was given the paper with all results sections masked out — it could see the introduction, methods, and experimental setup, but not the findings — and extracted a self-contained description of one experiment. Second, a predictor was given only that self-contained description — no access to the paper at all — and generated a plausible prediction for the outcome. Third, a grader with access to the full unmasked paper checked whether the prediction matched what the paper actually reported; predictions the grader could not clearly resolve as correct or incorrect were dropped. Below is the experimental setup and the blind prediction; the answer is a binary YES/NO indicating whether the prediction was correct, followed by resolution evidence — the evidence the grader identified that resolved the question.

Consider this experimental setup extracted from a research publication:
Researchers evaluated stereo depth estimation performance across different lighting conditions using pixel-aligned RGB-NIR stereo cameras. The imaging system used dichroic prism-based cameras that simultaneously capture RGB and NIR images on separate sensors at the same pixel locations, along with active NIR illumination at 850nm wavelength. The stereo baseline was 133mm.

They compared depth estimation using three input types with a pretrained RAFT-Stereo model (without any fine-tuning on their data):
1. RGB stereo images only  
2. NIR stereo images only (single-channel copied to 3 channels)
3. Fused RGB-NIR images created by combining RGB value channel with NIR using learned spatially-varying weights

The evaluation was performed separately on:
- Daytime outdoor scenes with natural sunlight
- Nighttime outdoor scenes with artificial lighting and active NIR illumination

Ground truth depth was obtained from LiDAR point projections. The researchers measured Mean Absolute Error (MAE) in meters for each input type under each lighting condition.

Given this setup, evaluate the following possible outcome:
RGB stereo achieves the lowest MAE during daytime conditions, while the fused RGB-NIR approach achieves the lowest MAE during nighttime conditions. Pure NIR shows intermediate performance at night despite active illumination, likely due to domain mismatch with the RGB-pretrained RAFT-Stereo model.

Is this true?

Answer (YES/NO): NO